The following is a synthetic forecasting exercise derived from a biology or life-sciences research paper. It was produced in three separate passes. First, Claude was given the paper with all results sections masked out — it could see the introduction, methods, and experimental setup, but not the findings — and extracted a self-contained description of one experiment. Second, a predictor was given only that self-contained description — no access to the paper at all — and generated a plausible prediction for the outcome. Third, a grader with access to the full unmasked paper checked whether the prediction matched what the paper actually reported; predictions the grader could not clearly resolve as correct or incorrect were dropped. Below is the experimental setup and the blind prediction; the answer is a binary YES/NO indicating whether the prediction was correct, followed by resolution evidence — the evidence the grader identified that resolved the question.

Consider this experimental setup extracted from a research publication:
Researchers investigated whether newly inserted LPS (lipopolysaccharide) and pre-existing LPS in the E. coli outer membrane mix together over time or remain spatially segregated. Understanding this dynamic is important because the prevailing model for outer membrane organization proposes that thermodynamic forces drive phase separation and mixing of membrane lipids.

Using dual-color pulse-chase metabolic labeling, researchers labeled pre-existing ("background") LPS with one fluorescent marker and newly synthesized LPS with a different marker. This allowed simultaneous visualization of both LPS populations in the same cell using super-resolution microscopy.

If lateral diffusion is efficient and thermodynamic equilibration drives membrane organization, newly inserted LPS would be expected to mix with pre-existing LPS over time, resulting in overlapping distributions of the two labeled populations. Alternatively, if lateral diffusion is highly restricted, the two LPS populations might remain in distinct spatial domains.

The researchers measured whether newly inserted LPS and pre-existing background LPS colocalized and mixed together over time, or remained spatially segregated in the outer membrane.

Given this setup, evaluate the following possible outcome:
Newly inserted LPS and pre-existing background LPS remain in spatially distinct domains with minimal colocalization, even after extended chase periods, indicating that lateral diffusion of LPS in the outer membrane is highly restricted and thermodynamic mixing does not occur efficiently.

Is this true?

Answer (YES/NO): YES